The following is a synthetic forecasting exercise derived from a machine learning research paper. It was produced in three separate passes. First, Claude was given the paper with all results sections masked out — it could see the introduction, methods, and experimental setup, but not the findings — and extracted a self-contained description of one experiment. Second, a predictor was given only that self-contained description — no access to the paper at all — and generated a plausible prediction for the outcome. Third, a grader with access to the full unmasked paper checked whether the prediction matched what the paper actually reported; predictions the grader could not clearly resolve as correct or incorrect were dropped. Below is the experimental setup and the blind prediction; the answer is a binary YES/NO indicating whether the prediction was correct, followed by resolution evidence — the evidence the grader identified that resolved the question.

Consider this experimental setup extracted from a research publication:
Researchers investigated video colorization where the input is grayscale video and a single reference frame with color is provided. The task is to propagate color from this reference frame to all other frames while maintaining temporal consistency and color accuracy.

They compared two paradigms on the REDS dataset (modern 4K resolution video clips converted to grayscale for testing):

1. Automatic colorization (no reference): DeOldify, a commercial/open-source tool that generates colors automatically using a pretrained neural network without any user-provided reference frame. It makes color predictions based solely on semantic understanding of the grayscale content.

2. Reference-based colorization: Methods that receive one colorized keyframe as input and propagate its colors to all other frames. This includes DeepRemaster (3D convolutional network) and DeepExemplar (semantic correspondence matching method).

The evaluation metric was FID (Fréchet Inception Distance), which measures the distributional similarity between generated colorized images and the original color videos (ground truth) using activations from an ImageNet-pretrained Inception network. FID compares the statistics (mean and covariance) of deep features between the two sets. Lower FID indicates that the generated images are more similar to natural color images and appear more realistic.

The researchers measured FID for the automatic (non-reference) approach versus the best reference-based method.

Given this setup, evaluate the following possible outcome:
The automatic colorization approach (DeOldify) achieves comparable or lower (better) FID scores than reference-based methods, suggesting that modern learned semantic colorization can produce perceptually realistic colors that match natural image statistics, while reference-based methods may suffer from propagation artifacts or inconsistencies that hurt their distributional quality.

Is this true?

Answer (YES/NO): NO